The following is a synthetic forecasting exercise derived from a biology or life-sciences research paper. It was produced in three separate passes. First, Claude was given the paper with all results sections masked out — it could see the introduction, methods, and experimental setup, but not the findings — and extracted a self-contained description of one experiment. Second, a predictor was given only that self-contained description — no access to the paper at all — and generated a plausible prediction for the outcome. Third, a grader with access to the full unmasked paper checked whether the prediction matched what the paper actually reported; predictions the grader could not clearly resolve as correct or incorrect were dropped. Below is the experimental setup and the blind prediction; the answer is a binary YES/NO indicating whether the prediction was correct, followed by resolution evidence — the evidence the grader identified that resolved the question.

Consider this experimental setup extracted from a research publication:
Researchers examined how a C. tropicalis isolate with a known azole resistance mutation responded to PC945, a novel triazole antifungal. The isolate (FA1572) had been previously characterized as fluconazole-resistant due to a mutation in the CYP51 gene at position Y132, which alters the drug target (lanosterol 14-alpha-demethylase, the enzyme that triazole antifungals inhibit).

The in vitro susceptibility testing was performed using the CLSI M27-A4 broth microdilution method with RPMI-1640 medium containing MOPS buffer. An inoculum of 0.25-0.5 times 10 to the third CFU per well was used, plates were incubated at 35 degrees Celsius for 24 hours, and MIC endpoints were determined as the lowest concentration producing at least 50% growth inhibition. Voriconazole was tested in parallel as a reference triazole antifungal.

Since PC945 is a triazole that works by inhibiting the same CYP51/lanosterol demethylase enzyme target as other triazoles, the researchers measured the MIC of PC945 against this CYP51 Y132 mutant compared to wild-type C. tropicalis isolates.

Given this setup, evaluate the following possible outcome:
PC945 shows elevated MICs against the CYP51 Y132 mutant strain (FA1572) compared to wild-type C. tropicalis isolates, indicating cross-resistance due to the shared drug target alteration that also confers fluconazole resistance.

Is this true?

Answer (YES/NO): YES